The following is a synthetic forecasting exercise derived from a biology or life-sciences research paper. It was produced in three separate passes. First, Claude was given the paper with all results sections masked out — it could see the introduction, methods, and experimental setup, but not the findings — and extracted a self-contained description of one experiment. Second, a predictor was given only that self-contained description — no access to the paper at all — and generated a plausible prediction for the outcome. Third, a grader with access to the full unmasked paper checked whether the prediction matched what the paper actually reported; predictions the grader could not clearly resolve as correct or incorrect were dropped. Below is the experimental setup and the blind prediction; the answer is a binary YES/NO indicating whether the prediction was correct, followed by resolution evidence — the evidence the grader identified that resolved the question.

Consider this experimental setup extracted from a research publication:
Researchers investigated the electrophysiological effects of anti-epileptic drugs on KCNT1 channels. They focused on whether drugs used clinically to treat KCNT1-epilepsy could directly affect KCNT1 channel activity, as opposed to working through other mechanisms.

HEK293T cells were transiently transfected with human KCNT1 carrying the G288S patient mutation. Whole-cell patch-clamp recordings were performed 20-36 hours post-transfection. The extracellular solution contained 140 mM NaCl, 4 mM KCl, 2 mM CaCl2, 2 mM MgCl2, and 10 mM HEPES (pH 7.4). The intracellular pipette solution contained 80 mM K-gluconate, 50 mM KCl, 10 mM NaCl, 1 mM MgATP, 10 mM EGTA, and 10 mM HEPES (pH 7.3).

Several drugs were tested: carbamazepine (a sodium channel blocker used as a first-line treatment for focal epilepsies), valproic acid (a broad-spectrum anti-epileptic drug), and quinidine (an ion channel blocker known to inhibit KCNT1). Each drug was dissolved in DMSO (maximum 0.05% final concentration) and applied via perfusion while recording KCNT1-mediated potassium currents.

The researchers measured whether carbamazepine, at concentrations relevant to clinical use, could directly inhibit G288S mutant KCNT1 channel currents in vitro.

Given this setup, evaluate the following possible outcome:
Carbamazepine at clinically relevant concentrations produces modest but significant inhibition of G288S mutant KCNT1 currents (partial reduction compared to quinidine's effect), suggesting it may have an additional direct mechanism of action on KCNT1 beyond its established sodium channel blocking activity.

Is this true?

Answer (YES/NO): NO